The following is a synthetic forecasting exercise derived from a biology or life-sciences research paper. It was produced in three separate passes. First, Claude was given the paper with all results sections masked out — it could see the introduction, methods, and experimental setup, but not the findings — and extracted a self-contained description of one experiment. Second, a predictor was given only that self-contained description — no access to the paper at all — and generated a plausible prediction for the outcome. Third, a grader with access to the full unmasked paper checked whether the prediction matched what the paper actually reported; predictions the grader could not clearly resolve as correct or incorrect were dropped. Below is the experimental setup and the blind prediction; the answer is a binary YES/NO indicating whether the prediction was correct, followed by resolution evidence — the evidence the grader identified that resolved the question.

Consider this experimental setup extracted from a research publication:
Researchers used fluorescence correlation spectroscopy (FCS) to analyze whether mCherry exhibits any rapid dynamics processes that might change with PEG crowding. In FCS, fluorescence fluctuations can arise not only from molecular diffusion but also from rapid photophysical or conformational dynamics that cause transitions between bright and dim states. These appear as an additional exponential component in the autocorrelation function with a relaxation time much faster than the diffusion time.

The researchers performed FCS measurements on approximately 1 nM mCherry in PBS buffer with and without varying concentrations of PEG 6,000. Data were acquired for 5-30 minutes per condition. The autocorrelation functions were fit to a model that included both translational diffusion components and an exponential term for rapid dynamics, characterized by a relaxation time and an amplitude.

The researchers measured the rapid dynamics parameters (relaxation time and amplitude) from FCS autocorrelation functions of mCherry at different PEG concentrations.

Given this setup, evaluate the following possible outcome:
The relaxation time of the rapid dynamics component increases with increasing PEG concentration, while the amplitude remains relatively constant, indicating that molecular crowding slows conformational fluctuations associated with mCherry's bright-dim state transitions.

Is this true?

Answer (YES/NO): NO